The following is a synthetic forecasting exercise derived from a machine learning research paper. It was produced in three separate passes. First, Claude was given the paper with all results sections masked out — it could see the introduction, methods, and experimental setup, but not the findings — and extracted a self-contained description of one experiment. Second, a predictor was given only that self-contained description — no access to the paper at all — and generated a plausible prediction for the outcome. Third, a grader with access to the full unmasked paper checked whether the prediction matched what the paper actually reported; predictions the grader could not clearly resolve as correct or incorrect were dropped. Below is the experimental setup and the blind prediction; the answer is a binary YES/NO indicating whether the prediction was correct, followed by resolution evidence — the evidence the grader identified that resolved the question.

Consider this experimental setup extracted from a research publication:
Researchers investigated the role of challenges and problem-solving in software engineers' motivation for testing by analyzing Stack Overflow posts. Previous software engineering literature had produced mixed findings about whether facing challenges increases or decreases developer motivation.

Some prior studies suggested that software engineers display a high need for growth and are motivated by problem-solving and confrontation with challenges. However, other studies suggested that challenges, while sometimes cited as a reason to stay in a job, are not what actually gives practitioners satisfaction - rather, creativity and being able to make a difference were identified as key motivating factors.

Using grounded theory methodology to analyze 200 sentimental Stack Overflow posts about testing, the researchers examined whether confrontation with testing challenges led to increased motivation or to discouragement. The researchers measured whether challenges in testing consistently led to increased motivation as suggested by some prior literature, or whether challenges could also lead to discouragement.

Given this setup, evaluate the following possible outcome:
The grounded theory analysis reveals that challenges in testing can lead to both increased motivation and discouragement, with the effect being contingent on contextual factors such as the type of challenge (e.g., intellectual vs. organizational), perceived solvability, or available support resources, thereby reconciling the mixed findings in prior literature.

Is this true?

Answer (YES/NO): YES